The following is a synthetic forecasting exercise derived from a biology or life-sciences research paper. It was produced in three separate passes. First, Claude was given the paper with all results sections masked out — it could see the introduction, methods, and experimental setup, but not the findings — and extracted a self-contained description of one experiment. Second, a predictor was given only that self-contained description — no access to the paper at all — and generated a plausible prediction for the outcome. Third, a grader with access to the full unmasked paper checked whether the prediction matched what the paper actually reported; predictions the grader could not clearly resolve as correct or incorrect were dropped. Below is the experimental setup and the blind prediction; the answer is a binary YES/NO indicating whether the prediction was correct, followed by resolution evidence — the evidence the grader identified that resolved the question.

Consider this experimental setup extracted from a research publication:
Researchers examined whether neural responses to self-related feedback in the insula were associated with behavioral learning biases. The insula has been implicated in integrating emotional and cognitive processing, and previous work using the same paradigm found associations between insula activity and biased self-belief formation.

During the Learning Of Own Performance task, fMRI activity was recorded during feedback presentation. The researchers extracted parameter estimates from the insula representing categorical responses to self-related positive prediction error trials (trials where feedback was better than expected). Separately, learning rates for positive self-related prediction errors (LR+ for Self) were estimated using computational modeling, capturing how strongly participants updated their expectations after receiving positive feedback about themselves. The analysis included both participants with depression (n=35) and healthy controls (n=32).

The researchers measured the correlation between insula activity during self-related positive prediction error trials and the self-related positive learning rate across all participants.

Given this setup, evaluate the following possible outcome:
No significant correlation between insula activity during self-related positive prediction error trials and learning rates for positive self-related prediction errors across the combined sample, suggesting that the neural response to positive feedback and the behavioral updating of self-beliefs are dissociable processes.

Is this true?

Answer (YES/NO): YES